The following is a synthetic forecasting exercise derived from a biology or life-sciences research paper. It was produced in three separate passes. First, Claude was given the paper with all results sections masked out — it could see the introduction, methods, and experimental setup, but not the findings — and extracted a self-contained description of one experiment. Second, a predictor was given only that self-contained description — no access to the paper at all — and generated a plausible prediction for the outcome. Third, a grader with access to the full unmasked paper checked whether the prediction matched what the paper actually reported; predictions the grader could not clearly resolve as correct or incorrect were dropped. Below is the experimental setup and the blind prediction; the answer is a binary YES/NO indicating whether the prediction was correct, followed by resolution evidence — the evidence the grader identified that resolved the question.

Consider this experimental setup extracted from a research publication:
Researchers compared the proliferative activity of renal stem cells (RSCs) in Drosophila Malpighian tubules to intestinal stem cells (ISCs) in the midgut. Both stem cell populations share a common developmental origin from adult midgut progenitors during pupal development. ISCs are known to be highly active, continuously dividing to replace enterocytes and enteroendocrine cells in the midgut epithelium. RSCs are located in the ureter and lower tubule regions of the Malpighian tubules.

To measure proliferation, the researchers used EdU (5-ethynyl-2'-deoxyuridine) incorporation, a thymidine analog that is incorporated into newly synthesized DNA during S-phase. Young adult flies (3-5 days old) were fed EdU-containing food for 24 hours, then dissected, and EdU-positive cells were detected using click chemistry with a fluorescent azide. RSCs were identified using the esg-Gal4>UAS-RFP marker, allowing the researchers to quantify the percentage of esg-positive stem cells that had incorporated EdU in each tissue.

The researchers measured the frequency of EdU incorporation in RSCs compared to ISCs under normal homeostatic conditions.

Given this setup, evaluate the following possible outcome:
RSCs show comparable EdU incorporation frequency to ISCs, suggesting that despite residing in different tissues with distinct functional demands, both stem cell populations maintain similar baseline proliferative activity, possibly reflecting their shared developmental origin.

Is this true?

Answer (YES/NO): NO